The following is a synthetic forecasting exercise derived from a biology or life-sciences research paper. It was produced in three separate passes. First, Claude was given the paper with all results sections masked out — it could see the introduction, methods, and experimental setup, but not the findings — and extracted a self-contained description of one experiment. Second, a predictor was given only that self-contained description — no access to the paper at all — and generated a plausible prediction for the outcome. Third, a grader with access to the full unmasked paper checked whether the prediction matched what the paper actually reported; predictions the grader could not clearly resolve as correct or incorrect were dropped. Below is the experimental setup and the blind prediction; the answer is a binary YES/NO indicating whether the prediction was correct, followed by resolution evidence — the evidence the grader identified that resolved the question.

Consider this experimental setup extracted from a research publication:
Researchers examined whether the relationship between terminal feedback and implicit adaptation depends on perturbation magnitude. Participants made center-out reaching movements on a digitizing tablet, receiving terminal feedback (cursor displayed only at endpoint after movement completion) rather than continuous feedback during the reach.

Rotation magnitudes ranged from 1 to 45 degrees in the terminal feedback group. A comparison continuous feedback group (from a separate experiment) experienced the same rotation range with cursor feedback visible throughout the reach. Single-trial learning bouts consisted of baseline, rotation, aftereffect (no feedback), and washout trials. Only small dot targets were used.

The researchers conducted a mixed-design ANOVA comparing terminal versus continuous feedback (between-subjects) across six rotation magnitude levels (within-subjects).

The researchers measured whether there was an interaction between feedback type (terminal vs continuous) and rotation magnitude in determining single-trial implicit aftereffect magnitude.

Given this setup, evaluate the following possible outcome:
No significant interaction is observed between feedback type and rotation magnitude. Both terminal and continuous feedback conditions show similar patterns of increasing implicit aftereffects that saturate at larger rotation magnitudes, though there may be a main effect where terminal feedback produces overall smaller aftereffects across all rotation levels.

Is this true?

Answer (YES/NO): NO